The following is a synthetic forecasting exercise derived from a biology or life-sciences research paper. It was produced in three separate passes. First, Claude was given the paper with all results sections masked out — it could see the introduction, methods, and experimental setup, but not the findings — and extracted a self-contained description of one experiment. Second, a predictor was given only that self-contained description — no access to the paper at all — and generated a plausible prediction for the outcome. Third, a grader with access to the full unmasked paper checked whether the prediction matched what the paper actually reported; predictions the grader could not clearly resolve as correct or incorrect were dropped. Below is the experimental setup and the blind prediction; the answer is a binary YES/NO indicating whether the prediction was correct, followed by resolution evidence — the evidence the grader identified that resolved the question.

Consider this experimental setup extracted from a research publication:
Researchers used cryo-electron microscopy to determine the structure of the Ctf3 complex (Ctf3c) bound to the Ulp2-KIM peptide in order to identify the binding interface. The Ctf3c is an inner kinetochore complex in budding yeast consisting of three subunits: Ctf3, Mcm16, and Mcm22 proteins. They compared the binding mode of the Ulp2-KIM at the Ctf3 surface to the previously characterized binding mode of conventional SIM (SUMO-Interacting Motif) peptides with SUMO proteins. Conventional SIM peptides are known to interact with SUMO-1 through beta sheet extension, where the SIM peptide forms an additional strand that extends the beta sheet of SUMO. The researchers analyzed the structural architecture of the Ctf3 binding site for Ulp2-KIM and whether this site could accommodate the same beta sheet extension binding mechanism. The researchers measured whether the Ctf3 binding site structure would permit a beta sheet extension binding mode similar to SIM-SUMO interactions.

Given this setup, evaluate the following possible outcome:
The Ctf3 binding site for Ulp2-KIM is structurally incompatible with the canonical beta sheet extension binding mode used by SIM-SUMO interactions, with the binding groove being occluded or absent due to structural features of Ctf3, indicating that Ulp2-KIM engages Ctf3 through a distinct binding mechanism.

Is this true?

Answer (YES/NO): YES